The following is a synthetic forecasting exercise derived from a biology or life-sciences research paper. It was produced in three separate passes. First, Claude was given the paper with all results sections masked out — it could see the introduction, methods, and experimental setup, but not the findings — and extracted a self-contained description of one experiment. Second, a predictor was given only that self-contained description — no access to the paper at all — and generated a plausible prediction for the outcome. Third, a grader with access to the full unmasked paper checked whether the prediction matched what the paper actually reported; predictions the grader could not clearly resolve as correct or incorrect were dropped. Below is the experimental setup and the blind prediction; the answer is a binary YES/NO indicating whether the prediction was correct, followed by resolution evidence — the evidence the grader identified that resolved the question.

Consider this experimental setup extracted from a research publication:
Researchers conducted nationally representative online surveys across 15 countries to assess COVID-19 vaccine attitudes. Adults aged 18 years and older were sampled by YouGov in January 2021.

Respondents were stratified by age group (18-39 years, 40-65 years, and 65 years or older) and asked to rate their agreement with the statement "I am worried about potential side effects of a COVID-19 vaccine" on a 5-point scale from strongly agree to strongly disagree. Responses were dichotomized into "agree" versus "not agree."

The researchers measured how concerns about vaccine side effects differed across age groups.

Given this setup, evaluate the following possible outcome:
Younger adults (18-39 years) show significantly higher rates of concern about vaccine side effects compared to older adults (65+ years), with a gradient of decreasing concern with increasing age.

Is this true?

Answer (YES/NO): NO